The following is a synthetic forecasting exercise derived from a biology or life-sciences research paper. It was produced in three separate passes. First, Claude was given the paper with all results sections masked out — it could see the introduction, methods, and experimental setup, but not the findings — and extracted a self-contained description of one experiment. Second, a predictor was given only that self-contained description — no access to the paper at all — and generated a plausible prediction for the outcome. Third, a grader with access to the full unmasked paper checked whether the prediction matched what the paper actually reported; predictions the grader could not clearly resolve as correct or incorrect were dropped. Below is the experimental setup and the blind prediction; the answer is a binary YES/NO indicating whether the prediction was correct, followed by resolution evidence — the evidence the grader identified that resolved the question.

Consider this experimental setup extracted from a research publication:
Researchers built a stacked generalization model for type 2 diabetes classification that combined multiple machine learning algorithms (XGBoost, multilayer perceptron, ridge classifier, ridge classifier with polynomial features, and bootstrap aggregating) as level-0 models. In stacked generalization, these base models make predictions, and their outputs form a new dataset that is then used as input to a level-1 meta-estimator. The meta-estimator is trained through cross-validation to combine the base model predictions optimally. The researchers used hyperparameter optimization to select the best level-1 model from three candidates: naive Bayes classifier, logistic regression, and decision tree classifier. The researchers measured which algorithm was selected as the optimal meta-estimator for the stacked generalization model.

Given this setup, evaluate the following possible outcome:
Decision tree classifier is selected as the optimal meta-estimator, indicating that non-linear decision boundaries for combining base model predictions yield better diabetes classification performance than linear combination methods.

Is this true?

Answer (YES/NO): NO